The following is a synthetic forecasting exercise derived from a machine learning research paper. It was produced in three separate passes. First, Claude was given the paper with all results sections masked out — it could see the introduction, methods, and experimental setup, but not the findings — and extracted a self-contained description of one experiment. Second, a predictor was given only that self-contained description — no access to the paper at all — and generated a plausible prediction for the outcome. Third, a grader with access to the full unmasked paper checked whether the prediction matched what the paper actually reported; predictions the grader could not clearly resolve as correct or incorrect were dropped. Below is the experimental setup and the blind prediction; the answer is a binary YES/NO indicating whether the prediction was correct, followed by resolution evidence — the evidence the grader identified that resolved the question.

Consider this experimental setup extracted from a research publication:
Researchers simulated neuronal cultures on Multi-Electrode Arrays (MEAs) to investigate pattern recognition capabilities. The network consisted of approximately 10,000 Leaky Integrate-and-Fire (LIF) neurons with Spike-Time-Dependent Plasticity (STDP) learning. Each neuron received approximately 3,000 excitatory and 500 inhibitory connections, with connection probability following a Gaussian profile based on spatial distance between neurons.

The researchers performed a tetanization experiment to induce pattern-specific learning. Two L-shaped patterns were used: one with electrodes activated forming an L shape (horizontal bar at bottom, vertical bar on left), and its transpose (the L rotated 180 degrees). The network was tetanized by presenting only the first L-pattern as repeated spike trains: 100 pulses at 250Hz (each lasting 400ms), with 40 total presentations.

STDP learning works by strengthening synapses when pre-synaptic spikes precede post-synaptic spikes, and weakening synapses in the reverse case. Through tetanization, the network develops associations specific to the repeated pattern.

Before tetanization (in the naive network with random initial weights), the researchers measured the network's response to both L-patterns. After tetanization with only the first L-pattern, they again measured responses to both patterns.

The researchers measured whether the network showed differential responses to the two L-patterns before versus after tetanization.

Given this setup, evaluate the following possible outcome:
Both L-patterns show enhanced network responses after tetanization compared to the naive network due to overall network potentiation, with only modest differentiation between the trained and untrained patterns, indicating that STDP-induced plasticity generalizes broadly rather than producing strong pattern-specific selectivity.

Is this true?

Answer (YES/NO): NO